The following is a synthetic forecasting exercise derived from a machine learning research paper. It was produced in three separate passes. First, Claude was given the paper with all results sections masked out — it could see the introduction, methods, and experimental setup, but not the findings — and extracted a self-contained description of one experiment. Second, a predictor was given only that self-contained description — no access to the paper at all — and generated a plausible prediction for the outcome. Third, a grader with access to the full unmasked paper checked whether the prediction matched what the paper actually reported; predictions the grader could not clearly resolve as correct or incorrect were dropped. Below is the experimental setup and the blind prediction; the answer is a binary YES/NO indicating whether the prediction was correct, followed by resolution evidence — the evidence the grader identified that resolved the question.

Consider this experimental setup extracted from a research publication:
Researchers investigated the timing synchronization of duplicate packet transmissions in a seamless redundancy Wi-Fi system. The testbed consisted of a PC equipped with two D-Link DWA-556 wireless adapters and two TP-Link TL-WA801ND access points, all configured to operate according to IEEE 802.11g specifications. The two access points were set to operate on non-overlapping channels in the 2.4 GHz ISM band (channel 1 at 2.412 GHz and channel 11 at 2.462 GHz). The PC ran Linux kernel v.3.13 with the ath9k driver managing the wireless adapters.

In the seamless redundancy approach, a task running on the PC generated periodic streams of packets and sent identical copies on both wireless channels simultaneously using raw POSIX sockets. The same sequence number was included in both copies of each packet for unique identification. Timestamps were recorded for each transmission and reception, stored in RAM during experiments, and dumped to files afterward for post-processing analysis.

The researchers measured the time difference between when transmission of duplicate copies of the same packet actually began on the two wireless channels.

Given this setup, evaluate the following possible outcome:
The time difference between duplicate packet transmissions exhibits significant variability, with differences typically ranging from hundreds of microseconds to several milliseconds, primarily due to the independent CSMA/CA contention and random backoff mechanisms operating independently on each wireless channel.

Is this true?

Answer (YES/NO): NO